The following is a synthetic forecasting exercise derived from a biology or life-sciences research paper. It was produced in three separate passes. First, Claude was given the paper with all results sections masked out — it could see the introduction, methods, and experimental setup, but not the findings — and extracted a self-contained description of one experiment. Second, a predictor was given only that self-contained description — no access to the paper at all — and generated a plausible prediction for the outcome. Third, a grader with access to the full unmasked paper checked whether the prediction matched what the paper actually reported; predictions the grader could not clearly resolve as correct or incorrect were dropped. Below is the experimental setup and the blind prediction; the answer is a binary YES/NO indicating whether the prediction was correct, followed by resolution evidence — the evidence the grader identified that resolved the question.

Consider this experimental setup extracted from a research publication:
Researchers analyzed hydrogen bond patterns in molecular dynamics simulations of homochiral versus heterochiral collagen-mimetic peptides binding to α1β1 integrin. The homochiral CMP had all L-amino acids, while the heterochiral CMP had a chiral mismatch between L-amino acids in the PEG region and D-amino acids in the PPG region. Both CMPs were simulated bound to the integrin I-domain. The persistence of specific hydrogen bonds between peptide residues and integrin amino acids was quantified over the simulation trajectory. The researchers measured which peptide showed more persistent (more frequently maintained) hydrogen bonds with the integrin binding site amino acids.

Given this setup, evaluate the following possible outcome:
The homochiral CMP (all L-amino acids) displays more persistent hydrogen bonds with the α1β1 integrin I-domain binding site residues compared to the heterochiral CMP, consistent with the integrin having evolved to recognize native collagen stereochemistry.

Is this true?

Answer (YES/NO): YES